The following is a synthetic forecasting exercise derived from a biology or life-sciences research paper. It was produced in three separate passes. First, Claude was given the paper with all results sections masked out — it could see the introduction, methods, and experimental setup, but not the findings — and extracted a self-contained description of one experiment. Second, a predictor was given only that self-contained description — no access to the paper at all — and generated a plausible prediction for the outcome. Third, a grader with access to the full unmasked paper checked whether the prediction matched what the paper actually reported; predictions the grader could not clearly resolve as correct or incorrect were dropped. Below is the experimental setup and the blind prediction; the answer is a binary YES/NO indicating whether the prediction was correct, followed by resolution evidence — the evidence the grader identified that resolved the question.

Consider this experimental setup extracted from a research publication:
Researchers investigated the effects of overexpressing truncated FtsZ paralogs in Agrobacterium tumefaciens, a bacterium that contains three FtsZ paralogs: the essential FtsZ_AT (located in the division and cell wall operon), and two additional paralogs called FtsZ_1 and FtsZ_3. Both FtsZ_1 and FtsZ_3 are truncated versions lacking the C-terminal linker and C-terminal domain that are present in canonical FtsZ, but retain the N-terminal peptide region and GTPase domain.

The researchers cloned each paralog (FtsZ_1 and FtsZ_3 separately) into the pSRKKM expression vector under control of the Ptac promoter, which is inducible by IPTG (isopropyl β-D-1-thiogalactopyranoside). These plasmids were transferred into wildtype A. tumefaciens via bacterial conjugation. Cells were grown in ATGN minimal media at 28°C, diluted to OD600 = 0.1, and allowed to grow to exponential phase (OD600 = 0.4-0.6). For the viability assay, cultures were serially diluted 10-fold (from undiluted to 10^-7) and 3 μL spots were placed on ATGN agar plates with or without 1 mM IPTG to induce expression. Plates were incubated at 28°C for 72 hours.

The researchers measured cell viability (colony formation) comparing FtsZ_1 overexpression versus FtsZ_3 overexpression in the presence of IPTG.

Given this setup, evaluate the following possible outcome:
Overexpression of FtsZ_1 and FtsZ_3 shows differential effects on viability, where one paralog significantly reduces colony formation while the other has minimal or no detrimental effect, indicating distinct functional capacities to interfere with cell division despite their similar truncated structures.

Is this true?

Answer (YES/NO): YES